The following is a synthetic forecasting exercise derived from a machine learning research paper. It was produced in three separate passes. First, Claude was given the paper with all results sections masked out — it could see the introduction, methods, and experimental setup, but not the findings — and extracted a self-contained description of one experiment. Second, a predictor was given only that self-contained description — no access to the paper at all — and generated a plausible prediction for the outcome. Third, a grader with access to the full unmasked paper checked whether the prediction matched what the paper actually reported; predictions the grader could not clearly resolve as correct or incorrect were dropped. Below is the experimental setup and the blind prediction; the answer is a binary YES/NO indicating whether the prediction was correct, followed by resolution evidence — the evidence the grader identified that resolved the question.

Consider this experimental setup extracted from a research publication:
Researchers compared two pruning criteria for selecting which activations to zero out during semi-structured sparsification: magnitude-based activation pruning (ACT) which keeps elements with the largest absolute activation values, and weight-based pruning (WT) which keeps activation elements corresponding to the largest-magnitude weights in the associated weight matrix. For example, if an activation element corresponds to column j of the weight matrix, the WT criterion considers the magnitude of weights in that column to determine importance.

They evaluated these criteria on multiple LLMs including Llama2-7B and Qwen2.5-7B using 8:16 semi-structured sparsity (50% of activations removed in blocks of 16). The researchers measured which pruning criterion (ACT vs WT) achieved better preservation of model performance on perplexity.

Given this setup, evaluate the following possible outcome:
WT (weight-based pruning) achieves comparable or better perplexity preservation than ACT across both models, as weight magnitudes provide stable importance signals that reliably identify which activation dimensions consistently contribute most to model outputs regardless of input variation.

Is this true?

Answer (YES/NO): NO